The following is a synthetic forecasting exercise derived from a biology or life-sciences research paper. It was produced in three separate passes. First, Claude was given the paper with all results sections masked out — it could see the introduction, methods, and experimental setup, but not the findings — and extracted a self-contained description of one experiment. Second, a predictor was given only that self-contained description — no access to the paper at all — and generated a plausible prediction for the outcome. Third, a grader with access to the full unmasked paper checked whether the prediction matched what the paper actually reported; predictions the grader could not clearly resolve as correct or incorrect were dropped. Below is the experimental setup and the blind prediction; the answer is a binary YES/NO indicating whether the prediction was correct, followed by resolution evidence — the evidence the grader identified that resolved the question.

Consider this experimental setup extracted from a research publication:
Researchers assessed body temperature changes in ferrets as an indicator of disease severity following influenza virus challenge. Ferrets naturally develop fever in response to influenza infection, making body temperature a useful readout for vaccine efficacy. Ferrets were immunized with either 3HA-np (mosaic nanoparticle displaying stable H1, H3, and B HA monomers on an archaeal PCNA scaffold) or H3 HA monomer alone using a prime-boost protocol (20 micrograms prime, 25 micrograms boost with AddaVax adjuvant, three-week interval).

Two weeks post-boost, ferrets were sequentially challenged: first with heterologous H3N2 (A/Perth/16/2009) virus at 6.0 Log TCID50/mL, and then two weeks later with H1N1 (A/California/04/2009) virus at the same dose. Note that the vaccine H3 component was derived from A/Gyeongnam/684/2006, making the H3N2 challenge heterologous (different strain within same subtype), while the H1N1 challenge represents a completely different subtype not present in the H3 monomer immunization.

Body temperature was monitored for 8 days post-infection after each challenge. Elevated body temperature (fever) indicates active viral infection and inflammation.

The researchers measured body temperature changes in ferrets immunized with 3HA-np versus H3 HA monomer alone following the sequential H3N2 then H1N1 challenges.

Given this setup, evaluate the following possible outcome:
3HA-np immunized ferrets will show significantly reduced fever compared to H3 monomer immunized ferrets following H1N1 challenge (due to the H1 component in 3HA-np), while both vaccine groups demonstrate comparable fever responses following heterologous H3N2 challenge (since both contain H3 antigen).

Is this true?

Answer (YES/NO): NO